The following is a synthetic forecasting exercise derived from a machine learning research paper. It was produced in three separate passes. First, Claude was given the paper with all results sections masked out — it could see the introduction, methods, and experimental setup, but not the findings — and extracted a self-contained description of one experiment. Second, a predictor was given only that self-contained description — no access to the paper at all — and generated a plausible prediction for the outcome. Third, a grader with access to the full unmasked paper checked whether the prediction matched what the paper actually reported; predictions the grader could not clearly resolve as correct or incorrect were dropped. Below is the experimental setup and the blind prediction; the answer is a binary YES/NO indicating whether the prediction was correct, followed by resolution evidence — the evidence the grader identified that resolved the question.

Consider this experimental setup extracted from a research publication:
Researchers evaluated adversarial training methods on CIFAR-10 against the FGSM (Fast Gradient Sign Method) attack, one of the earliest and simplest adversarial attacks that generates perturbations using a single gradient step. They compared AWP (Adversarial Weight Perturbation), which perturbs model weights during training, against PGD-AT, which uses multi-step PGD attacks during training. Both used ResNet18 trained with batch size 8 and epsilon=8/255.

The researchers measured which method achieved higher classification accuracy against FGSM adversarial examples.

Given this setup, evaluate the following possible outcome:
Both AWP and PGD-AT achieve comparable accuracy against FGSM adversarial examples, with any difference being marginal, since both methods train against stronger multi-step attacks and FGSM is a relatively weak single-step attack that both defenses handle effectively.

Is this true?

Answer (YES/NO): NO